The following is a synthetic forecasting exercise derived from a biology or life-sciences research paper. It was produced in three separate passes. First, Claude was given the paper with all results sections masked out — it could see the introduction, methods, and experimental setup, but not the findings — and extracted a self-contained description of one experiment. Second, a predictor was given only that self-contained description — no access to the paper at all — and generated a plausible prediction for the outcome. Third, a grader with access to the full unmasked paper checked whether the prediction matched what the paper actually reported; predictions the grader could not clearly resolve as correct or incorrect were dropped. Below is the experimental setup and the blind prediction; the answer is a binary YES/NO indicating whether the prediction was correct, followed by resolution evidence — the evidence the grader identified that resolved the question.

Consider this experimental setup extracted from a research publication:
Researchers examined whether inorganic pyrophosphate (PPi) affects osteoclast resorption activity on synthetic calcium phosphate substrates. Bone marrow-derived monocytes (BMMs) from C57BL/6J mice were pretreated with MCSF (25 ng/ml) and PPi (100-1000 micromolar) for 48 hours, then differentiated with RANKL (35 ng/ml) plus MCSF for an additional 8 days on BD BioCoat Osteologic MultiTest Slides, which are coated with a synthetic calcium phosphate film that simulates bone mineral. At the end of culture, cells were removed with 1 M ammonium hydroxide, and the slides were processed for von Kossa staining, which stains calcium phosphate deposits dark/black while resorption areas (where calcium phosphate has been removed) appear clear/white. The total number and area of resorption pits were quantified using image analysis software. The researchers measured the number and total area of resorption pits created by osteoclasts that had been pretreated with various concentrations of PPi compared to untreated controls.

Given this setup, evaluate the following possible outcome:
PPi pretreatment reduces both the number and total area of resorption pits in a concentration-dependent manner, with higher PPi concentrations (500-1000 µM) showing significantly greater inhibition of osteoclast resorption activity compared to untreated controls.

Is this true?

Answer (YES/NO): NO